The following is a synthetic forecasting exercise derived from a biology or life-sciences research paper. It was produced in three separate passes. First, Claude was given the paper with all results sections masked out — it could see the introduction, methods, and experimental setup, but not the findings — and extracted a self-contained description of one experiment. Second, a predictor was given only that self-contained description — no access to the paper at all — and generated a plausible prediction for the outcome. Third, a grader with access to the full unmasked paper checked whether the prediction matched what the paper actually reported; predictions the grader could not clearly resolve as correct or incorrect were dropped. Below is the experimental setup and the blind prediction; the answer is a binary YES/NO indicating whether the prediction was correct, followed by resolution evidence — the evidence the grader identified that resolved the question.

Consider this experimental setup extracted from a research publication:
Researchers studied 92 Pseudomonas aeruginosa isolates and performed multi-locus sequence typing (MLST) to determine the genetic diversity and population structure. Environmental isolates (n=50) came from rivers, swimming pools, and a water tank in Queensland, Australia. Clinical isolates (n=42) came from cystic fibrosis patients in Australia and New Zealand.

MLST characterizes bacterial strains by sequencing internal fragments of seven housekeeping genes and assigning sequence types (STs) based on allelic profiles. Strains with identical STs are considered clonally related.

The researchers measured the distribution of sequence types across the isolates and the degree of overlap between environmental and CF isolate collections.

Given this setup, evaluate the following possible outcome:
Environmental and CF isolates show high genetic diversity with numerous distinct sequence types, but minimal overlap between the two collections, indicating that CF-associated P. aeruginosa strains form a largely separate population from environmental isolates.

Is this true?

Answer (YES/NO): NO